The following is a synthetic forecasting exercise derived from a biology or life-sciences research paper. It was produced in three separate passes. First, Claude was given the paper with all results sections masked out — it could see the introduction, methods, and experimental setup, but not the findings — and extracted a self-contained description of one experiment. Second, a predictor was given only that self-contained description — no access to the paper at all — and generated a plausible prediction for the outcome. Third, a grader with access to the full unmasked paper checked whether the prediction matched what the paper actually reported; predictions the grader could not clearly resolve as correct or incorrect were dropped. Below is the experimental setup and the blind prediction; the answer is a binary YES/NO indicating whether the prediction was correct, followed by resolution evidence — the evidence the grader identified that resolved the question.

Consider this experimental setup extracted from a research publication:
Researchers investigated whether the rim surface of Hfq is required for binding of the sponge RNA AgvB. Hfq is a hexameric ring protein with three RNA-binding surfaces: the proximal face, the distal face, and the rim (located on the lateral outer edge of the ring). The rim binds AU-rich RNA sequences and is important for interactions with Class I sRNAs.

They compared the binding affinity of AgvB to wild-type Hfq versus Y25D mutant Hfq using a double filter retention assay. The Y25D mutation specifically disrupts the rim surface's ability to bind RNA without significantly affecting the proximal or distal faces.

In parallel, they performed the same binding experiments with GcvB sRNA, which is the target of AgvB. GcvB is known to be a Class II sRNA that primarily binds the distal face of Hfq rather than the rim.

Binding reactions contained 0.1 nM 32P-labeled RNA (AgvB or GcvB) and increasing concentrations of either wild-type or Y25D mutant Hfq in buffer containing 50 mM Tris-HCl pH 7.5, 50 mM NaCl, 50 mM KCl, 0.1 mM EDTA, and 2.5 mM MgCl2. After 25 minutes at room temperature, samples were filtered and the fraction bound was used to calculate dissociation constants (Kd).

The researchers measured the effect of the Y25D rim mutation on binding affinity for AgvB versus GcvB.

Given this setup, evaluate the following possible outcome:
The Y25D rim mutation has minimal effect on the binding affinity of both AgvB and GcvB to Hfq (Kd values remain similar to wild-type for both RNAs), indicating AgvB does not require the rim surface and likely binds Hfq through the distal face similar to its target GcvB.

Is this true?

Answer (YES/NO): YES